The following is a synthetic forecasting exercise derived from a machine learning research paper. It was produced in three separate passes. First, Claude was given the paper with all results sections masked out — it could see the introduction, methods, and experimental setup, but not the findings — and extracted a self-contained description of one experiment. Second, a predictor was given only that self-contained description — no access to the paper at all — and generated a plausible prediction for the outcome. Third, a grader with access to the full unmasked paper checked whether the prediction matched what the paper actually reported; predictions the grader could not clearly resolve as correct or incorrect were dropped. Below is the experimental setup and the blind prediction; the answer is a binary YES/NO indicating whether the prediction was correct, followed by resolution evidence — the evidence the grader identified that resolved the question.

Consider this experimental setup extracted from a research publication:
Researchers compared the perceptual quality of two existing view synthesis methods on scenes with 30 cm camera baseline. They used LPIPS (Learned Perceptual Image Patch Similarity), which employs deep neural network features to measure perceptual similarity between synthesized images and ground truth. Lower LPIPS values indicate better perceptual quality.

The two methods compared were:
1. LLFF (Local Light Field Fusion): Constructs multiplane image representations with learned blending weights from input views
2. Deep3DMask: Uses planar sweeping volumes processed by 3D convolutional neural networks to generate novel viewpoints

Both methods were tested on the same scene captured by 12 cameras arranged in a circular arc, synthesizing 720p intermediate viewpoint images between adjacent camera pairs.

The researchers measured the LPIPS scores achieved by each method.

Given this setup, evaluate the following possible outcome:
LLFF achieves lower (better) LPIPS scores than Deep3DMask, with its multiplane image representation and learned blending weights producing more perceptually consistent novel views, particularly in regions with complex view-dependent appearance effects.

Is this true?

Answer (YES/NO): NO